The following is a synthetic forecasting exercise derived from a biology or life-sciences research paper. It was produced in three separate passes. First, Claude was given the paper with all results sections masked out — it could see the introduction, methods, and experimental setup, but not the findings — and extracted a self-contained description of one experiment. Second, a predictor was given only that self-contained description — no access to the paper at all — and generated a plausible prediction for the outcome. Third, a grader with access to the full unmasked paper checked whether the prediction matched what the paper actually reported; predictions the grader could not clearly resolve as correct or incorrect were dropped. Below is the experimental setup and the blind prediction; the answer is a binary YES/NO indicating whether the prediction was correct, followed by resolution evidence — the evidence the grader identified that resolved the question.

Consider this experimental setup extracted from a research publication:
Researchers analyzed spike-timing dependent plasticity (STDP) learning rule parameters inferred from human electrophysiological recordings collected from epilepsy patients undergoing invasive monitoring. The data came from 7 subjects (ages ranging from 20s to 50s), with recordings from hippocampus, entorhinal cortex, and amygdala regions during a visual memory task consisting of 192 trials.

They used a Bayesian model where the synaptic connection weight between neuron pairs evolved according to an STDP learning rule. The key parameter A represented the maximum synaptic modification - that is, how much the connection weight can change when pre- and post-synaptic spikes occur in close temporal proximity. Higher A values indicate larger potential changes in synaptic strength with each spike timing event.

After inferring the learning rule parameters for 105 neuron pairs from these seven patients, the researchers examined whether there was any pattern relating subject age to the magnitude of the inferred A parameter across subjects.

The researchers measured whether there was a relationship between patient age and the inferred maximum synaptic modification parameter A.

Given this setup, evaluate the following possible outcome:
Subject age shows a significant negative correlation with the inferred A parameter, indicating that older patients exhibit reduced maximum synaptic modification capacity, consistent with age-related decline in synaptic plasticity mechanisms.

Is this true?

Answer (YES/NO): NO